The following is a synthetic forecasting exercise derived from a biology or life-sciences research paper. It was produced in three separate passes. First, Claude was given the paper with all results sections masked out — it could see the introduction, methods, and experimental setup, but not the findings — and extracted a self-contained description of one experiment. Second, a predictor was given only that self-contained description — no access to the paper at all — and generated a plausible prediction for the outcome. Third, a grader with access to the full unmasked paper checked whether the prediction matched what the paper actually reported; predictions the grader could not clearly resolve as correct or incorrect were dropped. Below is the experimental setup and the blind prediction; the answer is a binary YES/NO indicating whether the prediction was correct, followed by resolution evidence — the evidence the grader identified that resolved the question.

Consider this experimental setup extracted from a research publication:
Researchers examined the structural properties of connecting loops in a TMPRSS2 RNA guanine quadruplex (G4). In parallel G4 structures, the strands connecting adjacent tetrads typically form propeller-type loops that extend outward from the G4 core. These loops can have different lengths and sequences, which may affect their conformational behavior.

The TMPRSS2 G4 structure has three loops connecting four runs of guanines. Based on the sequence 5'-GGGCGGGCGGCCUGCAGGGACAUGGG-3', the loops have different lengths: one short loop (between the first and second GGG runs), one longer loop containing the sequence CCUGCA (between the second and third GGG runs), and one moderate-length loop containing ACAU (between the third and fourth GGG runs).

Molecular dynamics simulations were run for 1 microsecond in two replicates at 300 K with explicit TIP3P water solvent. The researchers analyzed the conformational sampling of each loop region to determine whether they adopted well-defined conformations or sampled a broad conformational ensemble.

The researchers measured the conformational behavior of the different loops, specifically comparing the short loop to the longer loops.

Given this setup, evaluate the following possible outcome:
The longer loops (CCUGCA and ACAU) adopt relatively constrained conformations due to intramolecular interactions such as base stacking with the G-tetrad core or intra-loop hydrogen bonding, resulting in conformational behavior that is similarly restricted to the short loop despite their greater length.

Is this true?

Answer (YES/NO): NO